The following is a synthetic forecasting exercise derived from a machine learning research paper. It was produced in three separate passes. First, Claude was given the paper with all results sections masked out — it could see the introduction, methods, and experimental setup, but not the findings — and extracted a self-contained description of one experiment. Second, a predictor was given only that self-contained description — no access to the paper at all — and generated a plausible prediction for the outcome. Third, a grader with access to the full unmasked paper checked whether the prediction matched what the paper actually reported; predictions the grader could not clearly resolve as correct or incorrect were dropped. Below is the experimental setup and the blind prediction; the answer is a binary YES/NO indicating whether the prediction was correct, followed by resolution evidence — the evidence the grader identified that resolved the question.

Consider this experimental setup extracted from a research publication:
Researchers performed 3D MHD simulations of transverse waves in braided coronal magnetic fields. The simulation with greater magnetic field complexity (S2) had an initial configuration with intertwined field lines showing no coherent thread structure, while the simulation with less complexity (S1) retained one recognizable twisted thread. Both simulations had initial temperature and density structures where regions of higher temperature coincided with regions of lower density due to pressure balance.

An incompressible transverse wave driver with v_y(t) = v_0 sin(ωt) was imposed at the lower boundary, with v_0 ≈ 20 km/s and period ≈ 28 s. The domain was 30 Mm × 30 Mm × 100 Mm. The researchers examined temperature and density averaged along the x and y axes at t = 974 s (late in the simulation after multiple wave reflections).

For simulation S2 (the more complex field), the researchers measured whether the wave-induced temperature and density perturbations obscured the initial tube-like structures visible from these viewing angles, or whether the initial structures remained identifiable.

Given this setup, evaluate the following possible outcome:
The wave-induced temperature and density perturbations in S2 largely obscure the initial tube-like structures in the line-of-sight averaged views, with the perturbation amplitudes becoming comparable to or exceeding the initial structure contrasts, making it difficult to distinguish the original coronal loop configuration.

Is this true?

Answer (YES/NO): NO